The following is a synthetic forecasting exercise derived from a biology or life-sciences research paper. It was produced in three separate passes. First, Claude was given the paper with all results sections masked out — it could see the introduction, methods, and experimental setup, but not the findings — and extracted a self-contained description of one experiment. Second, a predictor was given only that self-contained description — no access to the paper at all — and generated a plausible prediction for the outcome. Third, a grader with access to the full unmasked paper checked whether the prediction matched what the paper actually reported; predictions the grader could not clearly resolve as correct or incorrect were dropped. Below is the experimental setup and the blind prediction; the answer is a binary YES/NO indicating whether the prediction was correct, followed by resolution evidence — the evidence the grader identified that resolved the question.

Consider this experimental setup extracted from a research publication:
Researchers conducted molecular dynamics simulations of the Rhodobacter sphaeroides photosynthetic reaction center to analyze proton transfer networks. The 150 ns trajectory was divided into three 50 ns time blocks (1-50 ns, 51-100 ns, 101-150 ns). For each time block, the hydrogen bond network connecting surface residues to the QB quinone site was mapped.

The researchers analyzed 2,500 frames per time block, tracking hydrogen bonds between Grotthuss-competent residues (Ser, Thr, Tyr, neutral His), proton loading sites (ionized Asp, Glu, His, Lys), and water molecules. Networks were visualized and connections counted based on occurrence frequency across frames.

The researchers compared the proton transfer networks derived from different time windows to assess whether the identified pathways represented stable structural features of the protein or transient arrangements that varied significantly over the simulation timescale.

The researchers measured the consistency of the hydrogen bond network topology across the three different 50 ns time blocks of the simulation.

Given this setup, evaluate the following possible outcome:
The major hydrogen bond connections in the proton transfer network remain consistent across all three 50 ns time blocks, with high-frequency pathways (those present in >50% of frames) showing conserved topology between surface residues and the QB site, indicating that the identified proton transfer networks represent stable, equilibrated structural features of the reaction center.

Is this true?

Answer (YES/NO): YES